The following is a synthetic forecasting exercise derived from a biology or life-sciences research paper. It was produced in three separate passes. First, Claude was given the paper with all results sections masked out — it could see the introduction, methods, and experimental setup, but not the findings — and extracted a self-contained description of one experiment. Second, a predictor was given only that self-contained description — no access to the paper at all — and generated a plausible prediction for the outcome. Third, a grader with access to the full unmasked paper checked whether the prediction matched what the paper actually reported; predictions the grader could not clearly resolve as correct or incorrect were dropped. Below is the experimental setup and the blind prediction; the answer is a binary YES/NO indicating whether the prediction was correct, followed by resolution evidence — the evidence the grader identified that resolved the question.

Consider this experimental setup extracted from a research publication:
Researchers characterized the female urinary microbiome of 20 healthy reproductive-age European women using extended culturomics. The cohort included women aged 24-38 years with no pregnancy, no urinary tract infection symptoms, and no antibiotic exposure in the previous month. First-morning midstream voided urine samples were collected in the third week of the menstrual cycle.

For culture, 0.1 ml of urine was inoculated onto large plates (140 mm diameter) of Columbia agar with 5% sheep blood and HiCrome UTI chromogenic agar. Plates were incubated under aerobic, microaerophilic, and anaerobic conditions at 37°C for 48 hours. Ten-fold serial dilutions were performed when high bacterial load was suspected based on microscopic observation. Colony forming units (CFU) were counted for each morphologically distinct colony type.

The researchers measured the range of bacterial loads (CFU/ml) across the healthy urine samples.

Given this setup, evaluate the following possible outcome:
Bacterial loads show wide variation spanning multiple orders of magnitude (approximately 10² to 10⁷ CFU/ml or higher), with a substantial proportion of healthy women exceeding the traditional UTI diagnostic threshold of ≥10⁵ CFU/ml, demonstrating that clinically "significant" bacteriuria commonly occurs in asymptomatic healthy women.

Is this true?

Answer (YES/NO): NO